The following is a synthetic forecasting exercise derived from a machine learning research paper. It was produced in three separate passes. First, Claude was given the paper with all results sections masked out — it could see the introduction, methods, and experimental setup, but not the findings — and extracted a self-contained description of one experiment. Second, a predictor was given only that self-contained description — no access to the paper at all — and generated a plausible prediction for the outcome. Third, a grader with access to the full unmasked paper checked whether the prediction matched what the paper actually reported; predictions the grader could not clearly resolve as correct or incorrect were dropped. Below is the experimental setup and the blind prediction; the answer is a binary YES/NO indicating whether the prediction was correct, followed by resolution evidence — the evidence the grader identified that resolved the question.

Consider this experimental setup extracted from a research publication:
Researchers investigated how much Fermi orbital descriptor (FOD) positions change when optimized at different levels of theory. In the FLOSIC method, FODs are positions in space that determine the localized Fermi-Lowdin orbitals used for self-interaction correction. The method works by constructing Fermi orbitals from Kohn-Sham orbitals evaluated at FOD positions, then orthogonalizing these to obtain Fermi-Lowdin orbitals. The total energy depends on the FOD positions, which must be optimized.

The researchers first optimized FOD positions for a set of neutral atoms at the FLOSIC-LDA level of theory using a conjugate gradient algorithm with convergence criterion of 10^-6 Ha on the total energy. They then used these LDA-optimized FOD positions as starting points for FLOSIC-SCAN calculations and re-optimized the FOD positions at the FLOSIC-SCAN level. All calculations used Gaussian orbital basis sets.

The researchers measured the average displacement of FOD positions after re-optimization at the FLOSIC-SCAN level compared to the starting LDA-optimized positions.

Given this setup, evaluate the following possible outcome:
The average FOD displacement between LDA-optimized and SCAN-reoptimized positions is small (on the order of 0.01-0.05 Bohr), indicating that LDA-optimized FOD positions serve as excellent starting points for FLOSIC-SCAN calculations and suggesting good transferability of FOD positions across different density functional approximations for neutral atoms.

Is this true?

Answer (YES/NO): NO